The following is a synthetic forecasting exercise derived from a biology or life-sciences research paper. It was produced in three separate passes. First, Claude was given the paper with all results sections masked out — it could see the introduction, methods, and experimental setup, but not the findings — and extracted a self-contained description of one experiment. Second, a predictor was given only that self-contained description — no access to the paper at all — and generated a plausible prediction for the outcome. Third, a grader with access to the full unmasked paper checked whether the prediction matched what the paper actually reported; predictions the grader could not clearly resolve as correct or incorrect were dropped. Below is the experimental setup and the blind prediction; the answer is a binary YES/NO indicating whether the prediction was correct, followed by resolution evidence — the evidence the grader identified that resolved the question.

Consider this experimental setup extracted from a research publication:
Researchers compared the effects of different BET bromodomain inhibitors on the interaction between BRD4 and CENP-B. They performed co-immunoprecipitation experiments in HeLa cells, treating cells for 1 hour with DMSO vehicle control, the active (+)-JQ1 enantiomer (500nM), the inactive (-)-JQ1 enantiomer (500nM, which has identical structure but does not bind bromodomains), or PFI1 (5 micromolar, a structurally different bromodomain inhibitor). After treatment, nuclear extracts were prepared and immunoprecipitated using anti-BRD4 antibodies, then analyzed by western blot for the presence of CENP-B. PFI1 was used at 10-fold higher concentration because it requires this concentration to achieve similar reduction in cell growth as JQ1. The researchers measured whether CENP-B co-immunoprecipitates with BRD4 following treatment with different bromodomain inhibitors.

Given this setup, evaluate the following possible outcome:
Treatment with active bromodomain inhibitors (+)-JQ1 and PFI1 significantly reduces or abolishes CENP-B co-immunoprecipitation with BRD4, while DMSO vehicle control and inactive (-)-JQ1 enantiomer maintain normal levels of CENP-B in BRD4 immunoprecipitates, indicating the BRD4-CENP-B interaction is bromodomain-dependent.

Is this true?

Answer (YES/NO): NO